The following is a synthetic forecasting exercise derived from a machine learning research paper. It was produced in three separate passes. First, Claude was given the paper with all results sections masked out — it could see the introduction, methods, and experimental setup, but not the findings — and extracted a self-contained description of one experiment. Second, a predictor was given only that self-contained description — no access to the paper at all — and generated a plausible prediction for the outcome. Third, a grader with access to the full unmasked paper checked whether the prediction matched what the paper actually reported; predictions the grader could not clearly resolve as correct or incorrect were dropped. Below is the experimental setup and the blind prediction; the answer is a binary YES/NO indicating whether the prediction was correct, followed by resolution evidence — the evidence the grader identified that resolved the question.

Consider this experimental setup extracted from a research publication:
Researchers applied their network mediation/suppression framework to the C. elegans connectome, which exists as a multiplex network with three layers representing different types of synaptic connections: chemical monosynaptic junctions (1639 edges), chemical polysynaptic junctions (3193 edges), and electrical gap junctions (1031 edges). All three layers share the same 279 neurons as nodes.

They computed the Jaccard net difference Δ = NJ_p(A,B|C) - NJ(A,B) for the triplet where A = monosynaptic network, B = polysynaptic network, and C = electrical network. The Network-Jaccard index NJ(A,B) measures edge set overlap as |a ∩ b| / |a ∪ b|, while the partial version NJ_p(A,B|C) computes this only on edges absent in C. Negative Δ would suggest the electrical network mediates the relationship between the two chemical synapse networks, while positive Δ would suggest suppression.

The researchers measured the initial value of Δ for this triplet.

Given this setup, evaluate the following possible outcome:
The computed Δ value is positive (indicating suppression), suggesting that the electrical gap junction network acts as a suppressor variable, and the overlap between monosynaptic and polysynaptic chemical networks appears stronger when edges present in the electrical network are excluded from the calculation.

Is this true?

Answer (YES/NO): NO